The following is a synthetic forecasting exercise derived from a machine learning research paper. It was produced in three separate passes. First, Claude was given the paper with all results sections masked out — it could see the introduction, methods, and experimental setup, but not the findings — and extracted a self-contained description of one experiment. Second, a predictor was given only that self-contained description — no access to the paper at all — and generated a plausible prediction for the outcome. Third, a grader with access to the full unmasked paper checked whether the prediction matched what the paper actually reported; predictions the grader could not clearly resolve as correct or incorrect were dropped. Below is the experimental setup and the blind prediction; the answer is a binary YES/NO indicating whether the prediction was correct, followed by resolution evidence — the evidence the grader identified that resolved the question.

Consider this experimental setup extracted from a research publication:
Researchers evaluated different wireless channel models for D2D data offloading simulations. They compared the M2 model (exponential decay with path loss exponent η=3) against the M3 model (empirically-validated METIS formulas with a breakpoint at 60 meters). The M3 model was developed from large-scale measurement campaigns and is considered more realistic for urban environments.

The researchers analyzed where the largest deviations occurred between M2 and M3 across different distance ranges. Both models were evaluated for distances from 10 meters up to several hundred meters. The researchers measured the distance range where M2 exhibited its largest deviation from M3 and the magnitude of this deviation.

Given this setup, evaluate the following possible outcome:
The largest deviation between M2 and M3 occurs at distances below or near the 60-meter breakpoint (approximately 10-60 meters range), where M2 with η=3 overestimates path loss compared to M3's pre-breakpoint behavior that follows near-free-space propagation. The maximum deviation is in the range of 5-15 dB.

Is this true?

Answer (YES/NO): NO